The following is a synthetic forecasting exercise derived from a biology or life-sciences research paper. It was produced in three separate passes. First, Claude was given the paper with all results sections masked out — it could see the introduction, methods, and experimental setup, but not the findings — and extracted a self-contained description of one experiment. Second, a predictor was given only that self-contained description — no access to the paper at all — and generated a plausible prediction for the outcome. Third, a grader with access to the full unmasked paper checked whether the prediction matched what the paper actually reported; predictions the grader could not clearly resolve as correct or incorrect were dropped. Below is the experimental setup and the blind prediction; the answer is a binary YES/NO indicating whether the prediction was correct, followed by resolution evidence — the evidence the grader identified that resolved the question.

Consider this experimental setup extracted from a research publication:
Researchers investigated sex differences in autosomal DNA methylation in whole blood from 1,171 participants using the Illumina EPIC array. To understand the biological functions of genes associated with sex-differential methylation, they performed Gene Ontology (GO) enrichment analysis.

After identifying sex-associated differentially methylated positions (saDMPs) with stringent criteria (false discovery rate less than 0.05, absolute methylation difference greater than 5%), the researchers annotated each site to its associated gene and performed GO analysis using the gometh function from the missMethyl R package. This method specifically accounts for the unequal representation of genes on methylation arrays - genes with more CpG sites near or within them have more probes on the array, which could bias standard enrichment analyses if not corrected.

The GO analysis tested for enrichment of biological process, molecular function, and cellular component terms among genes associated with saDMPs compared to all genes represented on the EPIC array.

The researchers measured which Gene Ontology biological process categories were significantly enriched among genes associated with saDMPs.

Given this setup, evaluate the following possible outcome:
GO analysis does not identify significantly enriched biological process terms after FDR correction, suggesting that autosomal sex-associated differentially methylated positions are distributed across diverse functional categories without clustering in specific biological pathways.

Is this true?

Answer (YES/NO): YES